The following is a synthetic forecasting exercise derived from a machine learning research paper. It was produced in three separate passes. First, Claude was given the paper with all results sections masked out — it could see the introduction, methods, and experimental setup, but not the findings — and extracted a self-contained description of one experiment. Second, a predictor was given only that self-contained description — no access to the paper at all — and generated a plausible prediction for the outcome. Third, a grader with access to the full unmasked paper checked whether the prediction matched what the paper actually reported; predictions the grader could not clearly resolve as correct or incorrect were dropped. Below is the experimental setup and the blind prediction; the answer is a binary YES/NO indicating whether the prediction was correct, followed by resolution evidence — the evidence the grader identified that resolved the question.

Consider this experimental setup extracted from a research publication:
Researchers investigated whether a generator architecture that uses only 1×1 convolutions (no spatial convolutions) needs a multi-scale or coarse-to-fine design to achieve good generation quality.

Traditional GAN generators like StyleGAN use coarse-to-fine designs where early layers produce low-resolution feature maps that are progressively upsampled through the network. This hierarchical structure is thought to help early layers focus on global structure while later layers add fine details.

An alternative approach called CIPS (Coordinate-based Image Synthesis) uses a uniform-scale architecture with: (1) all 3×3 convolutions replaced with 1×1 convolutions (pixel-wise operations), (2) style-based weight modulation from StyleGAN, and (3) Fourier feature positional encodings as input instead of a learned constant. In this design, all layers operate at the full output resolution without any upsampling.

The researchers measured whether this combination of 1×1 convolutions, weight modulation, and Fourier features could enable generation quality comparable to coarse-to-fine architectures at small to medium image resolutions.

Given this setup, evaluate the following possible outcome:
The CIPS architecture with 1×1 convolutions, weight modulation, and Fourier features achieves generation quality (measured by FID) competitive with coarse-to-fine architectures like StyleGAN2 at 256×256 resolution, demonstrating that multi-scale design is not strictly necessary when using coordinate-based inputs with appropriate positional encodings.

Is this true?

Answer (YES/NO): YES